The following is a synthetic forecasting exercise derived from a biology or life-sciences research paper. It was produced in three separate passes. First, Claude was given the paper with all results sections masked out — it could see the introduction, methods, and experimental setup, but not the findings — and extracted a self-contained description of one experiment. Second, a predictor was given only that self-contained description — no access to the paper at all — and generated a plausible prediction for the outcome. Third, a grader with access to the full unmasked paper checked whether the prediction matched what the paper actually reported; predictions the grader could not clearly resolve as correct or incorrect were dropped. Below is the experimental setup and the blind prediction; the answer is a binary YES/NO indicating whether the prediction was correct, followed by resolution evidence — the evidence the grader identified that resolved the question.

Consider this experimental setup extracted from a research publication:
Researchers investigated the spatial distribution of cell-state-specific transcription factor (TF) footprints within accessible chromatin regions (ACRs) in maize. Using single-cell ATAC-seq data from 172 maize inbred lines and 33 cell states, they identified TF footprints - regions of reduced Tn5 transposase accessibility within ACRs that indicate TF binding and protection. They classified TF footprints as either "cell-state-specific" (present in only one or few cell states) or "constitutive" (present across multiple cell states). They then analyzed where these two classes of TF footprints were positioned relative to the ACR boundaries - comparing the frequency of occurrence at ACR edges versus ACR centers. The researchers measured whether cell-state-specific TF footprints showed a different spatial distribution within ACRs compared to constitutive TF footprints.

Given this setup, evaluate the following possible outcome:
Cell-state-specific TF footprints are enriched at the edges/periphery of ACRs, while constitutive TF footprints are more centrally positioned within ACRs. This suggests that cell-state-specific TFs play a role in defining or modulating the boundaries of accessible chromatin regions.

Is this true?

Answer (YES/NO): YES